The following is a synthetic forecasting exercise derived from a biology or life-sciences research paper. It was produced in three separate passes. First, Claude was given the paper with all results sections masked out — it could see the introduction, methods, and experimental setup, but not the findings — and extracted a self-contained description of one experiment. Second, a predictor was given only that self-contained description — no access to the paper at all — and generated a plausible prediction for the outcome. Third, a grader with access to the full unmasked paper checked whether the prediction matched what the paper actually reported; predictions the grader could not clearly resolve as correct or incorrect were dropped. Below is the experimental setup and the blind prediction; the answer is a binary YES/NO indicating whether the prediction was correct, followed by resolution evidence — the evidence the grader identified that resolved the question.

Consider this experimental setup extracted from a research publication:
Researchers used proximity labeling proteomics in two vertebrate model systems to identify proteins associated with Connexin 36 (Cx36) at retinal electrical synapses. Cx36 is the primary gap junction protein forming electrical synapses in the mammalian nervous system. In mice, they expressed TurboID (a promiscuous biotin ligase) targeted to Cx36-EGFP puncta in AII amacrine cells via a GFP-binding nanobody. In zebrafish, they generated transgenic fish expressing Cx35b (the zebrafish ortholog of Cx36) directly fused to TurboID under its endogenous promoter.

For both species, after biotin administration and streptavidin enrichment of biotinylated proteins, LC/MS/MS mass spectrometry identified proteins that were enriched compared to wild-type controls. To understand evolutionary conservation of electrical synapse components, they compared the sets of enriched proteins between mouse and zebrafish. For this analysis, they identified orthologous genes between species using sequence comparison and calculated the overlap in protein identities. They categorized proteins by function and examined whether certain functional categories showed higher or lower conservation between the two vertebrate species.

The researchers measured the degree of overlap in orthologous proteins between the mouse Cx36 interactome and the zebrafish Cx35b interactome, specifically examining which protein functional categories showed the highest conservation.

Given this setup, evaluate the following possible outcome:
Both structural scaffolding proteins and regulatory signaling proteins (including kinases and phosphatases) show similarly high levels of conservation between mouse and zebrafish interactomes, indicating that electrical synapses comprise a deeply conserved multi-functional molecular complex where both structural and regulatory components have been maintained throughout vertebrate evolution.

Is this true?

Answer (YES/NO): NO